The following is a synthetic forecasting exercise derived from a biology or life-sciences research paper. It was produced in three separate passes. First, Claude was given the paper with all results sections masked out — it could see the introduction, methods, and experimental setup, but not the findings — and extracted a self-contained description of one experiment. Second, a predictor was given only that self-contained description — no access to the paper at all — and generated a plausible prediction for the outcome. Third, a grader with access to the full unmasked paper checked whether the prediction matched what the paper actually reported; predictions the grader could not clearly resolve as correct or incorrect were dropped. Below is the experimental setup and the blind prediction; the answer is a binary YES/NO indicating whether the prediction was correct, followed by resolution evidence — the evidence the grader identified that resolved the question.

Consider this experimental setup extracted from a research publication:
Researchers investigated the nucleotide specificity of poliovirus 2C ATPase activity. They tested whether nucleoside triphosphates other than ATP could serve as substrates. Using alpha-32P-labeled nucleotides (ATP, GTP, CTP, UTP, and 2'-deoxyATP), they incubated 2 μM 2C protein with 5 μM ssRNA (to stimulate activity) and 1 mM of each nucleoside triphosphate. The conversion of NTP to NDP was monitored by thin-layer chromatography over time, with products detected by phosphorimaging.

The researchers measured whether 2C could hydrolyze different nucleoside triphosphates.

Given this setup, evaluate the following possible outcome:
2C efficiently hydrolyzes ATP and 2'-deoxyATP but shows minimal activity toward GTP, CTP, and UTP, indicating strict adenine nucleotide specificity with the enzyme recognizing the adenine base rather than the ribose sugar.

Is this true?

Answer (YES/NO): NO